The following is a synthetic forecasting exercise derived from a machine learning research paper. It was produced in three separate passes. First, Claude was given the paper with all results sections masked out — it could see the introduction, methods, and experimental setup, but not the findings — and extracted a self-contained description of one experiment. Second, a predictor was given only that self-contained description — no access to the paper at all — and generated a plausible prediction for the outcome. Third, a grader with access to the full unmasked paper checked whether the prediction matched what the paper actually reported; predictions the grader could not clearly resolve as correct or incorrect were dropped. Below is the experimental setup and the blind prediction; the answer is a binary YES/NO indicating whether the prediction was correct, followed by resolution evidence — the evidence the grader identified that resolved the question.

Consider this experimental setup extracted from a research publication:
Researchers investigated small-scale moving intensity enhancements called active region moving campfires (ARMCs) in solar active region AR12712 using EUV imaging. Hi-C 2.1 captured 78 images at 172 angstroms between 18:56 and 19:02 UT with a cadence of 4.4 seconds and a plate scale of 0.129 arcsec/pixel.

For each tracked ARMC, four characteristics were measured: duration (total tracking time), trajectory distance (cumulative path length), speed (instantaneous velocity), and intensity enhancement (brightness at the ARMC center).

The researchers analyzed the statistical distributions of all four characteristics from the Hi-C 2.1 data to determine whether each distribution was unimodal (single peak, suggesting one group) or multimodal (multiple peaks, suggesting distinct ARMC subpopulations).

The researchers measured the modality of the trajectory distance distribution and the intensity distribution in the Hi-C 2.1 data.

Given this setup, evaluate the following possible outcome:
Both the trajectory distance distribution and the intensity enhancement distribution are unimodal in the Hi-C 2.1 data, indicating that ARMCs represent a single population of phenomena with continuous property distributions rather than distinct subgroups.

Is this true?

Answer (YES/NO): NO